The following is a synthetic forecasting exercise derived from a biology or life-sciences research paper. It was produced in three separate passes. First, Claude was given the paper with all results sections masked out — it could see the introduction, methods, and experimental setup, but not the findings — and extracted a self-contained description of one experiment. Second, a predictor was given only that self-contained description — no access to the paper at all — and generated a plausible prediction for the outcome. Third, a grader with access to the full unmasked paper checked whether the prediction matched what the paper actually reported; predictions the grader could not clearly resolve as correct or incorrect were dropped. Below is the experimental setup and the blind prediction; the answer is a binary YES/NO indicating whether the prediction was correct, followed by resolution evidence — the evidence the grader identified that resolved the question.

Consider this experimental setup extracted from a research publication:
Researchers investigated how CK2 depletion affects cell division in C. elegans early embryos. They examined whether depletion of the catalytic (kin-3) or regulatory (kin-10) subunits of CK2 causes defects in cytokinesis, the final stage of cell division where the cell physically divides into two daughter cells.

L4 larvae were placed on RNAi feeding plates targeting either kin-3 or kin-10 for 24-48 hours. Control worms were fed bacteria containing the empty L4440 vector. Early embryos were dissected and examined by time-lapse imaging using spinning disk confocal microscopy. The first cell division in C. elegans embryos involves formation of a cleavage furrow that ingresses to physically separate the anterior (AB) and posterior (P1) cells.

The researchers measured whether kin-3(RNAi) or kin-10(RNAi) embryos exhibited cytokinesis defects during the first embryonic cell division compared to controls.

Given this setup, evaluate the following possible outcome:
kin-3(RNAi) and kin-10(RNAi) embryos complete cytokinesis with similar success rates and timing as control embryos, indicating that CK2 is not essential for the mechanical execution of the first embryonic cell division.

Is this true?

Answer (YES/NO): NO